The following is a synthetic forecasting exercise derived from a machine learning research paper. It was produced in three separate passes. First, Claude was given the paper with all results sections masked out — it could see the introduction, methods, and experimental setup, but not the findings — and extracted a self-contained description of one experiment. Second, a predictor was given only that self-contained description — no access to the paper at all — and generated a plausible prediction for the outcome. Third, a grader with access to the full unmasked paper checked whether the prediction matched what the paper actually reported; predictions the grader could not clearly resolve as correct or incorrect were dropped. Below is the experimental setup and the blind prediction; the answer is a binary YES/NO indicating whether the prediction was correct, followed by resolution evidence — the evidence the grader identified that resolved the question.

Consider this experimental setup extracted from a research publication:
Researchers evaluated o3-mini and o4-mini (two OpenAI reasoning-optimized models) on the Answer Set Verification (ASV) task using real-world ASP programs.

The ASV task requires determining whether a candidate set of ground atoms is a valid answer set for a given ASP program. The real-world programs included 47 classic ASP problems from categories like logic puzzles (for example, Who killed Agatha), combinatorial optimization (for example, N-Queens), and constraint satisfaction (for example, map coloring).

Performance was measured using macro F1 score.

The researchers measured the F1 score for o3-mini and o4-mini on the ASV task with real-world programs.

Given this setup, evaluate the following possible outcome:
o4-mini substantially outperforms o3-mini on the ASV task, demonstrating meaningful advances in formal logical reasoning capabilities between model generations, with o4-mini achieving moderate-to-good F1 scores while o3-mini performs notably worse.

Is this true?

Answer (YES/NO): NO